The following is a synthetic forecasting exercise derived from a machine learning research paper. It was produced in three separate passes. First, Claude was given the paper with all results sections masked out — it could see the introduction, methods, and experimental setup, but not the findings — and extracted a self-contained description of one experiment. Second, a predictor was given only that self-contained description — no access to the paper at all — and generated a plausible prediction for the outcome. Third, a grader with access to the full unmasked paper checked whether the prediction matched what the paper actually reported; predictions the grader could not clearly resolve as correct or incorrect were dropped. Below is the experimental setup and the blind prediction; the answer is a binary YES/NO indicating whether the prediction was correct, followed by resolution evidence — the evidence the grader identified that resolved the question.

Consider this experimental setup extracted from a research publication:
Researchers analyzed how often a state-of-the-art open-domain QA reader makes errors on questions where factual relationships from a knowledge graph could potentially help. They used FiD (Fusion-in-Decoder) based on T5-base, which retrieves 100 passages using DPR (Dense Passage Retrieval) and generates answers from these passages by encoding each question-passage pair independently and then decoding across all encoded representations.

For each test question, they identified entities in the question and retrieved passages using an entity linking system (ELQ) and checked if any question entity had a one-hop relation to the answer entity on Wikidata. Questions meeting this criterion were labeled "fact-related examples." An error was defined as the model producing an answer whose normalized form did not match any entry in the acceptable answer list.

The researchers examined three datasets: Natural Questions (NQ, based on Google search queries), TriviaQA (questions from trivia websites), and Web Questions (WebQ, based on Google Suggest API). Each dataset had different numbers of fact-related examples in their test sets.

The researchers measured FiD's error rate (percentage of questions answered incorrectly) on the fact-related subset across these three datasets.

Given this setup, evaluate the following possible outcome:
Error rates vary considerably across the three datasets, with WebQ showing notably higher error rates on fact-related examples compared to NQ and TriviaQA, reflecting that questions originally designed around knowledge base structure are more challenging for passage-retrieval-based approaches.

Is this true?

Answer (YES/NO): YES